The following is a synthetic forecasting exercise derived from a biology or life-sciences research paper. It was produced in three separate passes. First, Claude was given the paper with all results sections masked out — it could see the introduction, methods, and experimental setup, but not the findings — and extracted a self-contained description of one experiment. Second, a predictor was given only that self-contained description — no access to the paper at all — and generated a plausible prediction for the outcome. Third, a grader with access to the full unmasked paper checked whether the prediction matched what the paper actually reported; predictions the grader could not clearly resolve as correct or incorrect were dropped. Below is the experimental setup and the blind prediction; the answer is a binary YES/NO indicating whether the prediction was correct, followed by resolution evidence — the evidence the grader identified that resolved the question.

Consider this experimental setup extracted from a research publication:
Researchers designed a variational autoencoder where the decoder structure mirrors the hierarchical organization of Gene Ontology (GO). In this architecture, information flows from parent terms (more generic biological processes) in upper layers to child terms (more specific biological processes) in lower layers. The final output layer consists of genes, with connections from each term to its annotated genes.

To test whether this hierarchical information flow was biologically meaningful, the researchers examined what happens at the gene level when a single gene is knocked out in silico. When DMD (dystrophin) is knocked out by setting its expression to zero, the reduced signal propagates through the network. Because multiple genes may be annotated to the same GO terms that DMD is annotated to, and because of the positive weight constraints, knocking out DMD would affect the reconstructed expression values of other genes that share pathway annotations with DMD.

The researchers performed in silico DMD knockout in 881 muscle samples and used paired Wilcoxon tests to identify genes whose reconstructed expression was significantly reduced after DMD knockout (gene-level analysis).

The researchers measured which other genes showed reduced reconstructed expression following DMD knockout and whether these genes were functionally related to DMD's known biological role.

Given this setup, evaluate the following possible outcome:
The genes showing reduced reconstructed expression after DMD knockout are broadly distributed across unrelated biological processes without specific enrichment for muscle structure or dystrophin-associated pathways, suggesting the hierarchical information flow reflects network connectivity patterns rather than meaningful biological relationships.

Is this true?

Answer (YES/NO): NO